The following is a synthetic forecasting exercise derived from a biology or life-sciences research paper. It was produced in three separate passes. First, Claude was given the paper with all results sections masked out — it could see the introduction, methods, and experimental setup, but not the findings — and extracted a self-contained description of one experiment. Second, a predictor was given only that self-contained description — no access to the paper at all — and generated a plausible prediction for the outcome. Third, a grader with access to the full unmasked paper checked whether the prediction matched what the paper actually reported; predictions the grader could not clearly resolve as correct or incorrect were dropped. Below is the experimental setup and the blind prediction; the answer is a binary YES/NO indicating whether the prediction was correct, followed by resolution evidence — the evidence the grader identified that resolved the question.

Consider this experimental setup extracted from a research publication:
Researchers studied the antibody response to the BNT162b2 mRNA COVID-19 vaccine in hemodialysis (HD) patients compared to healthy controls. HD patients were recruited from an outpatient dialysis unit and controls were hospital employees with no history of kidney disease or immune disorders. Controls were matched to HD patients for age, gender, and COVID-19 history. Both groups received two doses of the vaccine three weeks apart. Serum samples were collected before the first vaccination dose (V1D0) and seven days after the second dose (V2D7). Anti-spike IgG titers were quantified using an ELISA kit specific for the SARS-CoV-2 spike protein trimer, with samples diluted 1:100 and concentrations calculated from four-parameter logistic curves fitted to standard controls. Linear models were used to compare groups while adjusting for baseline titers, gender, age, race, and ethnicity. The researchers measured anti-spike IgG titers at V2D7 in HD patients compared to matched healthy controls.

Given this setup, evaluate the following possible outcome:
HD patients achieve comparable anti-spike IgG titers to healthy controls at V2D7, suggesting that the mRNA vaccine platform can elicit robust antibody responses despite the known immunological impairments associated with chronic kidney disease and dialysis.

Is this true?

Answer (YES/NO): NO